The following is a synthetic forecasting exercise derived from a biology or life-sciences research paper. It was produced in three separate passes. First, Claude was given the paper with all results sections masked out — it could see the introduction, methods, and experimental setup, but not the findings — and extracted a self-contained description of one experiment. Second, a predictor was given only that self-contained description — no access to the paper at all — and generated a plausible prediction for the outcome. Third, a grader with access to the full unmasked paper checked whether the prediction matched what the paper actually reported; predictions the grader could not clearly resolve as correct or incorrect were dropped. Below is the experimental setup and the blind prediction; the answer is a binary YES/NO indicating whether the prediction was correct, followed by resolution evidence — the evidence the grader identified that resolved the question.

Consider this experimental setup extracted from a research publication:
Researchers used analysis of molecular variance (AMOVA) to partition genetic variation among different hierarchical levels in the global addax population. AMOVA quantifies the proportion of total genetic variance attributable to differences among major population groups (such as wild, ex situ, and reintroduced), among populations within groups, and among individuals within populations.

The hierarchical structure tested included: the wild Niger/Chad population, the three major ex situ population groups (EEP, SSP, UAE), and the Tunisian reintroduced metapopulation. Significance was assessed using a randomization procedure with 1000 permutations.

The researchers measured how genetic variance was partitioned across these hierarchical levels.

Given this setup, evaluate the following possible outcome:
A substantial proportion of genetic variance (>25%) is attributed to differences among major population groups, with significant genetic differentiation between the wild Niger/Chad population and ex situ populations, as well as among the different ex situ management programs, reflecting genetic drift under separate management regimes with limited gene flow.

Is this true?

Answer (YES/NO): NO